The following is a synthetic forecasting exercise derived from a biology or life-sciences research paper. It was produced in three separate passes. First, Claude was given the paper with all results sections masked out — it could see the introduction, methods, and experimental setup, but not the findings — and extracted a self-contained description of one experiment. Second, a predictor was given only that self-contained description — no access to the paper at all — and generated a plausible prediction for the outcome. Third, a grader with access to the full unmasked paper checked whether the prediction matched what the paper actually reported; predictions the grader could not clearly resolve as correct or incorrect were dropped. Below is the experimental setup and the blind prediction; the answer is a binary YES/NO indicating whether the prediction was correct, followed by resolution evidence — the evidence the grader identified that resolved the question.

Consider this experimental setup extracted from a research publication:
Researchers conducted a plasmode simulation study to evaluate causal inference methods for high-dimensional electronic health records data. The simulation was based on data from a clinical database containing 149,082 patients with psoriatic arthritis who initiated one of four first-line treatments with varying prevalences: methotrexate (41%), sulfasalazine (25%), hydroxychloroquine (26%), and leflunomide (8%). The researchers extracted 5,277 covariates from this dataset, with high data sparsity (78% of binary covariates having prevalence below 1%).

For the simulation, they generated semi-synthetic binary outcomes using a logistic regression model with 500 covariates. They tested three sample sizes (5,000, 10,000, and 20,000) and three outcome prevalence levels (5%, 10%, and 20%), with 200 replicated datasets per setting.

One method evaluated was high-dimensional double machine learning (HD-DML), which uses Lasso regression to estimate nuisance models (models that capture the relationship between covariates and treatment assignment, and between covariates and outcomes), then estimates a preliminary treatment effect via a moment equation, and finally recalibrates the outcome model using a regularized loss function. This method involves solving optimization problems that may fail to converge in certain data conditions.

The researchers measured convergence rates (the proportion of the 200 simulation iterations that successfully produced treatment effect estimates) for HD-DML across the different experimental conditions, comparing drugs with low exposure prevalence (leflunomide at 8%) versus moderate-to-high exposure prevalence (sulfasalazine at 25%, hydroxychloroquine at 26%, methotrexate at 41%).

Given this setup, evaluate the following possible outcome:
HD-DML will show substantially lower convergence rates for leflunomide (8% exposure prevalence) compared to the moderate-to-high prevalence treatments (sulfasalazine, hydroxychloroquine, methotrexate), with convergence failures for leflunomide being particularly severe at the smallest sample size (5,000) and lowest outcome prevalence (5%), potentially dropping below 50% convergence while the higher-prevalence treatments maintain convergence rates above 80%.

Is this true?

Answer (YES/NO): YES